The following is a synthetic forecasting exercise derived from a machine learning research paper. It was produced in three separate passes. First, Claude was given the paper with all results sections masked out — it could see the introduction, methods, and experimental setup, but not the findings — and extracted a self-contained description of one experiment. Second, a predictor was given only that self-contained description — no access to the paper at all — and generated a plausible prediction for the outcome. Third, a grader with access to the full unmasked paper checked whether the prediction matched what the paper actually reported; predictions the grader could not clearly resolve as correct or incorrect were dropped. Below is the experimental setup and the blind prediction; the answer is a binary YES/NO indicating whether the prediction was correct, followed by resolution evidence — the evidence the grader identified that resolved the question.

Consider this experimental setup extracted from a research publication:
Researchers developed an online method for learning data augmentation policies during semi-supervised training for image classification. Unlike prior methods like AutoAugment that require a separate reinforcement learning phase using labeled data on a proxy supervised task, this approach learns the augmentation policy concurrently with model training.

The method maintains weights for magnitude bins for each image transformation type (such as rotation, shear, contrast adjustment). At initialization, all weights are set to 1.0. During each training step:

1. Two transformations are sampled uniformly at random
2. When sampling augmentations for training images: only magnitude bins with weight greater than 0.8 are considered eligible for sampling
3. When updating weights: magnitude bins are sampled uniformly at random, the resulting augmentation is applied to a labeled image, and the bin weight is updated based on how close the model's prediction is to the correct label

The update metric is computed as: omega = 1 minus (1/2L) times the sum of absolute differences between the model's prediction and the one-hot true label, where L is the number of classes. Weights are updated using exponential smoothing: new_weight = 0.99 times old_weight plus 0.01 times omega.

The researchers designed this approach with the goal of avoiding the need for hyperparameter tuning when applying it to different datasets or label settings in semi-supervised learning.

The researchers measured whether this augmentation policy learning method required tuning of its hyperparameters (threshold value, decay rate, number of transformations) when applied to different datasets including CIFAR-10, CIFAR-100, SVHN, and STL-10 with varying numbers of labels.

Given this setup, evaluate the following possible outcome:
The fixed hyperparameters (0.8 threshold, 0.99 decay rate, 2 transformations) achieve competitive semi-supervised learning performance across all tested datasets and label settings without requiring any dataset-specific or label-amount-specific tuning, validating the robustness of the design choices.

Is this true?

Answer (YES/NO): YES